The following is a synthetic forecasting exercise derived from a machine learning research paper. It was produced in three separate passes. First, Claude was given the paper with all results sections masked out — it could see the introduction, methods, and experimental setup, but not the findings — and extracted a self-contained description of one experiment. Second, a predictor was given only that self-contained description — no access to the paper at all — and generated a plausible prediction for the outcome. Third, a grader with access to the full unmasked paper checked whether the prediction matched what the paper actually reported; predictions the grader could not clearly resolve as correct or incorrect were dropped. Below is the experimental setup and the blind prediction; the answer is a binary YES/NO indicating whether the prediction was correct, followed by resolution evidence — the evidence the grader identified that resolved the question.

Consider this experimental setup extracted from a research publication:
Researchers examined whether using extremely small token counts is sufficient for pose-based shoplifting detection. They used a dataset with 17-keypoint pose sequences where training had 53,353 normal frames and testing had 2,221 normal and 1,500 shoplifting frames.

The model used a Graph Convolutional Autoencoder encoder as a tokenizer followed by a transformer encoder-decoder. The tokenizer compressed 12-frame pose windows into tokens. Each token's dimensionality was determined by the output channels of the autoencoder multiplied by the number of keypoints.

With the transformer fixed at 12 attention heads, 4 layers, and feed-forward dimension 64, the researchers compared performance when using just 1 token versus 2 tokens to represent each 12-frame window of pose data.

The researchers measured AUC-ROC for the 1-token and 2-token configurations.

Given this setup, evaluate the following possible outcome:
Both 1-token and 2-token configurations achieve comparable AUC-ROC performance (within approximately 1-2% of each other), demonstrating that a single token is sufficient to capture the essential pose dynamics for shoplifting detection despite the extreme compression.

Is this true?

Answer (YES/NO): NO